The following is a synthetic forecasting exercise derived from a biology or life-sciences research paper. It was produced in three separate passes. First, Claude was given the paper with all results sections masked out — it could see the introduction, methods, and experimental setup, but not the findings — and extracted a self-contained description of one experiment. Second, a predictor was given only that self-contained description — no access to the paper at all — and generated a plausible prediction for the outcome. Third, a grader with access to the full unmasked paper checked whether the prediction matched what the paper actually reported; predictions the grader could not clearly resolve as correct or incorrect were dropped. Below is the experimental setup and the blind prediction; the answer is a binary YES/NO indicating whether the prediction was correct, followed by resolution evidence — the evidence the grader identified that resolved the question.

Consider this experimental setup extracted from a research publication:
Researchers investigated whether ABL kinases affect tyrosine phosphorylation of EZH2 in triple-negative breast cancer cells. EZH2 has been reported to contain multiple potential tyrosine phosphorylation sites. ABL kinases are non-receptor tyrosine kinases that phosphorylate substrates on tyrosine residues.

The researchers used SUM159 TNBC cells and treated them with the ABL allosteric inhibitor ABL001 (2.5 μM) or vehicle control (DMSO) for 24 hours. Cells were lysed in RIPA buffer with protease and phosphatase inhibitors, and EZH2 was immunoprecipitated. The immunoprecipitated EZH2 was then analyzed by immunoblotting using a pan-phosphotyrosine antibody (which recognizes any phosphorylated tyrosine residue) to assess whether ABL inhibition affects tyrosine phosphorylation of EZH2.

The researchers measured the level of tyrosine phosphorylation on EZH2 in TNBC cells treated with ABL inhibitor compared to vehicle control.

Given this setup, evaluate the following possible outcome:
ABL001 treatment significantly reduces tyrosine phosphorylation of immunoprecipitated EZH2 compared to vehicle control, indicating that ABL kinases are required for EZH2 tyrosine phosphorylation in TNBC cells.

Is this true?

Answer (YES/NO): NO